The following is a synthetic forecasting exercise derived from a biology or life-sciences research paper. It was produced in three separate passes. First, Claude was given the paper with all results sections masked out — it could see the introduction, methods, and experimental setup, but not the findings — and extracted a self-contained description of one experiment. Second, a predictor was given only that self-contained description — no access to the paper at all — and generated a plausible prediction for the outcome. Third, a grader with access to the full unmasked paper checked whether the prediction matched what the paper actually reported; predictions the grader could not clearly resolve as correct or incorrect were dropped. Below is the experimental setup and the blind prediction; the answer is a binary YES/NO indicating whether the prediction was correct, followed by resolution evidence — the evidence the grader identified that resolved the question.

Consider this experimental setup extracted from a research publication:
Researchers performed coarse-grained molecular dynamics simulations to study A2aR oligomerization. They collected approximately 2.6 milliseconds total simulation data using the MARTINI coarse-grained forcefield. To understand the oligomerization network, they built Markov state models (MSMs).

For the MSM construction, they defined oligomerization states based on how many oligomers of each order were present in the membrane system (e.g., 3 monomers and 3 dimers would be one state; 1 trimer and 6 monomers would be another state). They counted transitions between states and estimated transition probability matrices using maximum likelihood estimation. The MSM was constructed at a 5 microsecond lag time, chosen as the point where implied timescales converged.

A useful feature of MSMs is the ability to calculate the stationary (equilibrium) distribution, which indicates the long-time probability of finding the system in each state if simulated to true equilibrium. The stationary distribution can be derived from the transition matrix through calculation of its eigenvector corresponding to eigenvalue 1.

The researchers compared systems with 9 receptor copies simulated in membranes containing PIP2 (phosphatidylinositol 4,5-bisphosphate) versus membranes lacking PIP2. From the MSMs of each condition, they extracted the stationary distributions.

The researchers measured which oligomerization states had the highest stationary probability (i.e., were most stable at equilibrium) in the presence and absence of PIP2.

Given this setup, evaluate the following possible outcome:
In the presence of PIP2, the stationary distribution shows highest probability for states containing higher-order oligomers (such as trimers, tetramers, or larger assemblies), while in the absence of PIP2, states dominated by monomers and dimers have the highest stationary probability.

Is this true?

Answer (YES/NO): NO